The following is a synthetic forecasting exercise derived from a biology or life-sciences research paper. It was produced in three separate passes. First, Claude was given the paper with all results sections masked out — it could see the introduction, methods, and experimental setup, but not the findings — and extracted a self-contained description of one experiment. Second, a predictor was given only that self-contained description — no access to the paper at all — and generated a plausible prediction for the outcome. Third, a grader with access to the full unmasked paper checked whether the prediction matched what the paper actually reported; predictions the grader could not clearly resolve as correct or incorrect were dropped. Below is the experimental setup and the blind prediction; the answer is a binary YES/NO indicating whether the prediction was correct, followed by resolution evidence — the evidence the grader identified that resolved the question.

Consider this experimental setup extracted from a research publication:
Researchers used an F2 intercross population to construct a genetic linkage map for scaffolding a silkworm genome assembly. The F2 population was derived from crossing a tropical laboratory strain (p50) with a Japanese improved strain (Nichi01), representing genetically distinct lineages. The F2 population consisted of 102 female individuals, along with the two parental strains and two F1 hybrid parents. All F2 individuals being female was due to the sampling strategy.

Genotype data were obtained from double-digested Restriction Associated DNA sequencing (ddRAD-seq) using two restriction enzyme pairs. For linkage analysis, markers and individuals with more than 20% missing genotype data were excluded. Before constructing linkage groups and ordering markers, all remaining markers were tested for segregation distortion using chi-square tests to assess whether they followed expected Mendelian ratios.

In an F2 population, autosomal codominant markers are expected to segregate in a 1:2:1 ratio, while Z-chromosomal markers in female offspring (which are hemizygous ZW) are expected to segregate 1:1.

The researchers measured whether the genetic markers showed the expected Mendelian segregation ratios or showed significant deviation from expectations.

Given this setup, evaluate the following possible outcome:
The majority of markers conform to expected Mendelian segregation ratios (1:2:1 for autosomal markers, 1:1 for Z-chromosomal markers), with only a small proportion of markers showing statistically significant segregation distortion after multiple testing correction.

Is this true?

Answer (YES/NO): NO